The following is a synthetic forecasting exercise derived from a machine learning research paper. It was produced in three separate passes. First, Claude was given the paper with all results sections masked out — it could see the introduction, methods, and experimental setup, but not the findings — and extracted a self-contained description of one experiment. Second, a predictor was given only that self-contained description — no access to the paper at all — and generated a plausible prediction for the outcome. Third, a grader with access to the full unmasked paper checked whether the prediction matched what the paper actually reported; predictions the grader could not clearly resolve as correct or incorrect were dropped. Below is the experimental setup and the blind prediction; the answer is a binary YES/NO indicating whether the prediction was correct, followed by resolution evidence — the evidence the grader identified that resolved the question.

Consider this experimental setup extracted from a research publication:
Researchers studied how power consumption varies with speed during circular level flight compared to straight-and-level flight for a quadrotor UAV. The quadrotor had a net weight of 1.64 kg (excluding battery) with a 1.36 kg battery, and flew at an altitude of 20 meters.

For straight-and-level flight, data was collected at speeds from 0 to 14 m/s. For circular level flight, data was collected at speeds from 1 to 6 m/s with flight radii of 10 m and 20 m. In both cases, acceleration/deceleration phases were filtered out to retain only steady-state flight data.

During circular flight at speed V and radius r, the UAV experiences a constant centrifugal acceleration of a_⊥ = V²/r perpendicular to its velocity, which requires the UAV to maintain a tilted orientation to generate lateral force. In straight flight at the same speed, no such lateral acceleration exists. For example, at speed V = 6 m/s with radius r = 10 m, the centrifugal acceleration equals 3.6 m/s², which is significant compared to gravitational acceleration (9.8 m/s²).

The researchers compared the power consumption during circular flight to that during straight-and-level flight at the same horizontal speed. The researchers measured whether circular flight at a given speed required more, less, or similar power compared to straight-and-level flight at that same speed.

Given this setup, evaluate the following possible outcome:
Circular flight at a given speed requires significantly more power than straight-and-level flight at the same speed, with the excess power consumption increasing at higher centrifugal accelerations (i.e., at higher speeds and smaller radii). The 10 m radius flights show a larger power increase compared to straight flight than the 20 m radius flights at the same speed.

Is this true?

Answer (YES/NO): NO